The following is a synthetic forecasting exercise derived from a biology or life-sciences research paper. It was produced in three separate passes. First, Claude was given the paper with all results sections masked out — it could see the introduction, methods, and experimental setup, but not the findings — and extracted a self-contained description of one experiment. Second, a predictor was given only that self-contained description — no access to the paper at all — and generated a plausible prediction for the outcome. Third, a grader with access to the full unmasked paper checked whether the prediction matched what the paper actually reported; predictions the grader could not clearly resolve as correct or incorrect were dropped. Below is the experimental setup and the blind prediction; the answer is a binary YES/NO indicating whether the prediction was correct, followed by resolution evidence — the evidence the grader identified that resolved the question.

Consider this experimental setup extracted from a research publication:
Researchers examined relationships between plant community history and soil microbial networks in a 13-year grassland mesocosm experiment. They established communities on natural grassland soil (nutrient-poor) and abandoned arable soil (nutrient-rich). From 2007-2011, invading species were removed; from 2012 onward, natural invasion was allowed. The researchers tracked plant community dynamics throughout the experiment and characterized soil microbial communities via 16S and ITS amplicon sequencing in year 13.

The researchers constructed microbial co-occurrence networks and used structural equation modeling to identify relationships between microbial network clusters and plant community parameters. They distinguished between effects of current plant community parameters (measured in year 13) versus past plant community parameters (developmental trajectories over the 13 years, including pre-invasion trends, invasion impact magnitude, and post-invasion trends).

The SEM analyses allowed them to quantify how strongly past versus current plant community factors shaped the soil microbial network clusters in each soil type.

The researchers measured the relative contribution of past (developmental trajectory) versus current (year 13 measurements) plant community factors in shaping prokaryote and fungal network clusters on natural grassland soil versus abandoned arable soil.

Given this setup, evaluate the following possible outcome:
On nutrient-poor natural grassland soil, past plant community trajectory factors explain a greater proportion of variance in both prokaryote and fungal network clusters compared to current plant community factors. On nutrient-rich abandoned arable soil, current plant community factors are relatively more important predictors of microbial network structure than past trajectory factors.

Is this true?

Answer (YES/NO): NO